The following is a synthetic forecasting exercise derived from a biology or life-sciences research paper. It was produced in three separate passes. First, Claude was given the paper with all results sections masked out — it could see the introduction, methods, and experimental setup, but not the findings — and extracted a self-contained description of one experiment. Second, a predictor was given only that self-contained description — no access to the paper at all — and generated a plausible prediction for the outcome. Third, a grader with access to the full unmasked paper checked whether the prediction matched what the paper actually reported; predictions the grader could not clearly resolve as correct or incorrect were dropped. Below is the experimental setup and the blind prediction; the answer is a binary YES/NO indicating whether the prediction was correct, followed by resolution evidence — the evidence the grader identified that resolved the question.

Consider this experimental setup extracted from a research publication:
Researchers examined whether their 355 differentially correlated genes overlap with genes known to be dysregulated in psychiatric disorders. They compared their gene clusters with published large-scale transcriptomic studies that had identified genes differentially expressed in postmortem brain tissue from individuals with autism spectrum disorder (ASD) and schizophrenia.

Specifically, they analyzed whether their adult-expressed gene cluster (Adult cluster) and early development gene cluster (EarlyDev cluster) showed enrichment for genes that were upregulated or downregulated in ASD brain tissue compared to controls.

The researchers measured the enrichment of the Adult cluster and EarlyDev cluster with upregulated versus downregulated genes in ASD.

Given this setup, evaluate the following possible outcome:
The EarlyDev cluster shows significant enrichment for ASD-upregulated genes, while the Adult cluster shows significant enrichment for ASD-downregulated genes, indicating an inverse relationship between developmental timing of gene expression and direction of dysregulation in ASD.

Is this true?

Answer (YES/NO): YES